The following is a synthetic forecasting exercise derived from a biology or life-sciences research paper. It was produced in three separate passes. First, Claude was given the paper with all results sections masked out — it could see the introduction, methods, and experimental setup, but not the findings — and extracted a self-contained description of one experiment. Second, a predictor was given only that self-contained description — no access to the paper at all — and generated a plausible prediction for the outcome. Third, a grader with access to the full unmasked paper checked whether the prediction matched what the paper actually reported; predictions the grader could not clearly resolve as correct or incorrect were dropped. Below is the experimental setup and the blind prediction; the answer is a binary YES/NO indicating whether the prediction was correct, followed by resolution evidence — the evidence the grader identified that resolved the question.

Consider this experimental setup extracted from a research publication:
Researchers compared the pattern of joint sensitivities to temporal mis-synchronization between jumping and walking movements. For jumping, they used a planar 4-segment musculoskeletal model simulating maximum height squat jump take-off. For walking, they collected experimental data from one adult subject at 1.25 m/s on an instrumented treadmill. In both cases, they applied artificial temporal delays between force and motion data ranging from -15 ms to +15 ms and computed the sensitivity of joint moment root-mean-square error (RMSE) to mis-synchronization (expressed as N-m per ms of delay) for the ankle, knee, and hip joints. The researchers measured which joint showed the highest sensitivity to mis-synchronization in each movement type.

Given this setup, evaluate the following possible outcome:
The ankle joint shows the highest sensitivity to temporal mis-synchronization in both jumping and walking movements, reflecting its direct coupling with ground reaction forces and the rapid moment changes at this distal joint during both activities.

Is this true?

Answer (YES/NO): NO